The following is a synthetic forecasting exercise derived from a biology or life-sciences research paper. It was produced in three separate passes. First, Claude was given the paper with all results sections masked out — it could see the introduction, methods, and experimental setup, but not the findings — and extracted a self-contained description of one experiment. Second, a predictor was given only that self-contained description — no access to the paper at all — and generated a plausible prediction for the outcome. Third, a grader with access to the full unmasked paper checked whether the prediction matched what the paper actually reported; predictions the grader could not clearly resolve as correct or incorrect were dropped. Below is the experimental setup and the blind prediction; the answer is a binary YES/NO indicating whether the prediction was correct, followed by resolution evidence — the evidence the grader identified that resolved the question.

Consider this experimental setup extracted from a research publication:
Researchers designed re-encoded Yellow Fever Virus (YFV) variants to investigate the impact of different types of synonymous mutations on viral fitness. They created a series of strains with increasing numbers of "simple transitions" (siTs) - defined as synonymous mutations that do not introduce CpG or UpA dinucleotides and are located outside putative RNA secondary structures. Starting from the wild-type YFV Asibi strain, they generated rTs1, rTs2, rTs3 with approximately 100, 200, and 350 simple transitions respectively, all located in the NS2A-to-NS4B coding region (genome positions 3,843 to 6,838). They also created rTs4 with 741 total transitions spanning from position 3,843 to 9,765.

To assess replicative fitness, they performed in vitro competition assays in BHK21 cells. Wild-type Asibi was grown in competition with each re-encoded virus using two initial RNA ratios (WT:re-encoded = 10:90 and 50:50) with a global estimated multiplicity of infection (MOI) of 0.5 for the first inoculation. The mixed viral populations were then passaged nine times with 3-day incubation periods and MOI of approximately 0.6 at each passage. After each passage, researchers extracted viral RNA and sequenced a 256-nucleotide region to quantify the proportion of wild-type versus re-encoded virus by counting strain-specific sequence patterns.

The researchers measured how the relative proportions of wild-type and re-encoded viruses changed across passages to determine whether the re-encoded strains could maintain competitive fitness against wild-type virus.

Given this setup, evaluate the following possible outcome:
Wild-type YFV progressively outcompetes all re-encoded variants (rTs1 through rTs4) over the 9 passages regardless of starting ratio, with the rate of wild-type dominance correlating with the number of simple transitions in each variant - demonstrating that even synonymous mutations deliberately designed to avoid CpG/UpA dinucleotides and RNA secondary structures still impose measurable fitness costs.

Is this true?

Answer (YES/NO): NO